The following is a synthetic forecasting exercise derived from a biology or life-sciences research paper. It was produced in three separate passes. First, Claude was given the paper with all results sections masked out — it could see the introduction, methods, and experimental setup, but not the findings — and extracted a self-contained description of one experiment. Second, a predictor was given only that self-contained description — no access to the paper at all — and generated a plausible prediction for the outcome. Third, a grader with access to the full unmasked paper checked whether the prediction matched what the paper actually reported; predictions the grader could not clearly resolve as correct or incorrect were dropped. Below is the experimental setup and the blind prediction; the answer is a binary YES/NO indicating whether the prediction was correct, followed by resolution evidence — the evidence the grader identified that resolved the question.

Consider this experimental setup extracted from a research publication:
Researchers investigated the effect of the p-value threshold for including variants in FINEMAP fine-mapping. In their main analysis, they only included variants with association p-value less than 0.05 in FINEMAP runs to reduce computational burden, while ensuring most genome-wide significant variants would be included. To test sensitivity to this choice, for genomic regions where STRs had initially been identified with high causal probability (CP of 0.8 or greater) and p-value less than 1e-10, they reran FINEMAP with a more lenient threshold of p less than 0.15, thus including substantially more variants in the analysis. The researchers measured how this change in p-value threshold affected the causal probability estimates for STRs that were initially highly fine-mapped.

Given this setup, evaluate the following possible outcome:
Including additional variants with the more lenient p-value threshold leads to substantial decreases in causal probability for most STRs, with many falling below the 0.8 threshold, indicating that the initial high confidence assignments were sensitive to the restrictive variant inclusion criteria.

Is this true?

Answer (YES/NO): NO